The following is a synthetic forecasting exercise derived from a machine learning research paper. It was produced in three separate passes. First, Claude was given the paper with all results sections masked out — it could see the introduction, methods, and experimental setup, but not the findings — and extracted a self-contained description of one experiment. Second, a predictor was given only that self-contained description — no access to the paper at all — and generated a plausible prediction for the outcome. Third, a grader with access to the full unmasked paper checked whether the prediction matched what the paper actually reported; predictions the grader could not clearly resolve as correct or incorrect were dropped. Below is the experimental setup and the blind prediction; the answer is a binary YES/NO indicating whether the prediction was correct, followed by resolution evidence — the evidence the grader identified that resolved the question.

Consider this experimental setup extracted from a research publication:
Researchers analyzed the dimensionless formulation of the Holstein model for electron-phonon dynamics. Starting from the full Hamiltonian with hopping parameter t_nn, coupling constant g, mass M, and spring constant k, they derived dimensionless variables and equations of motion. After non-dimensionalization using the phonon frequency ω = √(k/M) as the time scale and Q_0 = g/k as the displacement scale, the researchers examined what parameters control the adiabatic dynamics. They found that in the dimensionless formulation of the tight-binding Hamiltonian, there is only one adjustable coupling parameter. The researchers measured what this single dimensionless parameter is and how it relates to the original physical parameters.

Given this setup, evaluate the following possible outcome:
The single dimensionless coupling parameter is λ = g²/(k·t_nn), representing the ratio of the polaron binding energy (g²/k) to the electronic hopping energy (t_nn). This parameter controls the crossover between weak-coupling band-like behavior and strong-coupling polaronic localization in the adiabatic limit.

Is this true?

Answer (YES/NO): NO